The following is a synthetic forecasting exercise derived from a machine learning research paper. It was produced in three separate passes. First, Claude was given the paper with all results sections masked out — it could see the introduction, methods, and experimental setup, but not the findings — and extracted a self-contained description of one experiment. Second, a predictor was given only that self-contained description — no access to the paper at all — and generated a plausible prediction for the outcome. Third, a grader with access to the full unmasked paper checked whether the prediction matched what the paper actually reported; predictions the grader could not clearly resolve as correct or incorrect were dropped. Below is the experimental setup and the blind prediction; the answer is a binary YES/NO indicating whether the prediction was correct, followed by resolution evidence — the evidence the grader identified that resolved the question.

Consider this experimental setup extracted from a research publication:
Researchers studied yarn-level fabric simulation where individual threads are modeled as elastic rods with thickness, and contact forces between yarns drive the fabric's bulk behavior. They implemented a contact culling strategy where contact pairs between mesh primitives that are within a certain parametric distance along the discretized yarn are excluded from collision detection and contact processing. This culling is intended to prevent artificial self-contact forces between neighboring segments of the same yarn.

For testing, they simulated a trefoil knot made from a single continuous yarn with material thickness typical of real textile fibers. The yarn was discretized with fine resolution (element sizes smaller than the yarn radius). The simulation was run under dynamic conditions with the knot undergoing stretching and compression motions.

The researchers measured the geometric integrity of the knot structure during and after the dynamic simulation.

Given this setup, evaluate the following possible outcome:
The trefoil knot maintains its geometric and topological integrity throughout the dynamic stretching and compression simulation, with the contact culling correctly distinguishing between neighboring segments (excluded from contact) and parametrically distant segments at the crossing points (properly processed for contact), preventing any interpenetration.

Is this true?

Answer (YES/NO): NO